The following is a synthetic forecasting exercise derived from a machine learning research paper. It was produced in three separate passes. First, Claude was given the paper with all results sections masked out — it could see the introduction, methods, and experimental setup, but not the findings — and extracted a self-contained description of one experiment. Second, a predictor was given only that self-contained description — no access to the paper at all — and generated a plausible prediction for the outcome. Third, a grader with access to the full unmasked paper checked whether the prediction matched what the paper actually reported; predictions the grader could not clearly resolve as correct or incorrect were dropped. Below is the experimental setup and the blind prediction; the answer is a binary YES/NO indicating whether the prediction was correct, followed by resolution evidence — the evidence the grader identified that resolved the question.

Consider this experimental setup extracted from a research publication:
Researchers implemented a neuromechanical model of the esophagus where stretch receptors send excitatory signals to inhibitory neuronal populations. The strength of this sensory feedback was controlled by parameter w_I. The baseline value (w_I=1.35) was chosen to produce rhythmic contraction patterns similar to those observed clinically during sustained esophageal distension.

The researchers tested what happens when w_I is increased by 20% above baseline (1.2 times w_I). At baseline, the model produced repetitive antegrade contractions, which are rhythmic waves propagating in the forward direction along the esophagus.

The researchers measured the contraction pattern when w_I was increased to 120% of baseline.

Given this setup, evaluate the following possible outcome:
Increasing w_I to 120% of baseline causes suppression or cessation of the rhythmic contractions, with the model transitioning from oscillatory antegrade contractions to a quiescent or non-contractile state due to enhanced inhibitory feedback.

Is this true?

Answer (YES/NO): YES